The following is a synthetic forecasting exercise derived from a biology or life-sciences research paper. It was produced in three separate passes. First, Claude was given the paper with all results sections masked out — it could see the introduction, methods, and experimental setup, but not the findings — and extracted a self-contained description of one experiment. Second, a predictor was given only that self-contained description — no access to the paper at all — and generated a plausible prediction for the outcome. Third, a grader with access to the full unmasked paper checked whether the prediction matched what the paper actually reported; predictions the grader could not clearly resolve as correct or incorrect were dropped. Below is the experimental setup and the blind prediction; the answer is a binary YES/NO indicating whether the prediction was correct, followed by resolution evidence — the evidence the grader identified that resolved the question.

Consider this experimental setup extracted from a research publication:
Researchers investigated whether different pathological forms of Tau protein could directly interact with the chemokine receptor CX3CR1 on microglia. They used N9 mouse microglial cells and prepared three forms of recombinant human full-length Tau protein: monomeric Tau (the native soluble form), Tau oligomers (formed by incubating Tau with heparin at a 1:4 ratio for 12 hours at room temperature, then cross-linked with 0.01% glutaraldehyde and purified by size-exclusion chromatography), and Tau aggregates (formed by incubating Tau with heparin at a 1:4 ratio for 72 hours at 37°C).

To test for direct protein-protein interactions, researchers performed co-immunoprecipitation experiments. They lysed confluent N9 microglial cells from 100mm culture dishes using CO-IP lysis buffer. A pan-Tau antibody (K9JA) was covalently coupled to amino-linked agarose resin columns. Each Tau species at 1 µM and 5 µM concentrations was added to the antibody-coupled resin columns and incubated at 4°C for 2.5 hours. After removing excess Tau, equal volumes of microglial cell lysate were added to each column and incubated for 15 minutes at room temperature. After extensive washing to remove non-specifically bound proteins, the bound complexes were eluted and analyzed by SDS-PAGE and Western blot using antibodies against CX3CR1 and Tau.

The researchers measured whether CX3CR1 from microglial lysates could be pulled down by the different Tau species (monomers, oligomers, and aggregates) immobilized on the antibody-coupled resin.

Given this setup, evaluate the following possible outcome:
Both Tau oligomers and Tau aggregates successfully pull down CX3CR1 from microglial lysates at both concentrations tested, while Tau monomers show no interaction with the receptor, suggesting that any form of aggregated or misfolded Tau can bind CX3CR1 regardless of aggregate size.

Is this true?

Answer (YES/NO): NO